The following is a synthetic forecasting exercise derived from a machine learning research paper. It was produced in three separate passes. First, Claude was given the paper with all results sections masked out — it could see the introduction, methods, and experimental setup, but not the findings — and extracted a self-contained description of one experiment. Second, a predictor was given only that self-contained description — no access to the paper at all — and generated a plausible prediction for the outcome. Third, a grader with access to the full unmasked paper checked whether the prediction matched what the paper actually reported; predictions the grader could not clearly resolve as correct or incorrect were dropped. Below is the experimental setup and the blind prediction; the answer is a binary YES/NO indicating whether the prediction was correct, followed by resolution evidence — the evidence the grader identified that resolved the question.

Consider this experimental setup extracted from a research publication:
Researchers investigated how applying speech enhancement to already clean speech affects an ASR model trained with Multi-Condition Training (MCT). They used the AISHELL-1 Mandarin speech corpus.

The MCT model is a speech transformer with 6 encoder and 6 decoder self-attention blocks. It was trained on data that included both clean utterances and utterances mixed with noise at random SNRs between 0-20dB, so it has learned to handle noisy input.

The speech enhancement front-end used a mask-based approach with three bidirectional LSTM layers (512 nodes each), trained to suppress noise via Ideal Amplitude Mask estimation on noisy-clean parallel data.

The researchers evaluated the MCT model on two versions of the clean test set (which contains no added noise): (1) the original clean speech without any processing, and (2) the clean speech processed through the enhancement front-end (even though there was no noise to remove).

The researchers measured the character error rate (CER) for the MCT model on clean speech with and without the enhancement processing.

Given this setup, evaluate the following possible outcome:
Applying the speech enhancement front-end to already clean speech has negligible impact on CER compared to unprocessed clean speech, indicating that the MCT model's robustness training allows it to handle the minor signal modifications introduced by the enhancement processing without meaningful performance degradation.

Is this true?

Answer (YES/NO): NO